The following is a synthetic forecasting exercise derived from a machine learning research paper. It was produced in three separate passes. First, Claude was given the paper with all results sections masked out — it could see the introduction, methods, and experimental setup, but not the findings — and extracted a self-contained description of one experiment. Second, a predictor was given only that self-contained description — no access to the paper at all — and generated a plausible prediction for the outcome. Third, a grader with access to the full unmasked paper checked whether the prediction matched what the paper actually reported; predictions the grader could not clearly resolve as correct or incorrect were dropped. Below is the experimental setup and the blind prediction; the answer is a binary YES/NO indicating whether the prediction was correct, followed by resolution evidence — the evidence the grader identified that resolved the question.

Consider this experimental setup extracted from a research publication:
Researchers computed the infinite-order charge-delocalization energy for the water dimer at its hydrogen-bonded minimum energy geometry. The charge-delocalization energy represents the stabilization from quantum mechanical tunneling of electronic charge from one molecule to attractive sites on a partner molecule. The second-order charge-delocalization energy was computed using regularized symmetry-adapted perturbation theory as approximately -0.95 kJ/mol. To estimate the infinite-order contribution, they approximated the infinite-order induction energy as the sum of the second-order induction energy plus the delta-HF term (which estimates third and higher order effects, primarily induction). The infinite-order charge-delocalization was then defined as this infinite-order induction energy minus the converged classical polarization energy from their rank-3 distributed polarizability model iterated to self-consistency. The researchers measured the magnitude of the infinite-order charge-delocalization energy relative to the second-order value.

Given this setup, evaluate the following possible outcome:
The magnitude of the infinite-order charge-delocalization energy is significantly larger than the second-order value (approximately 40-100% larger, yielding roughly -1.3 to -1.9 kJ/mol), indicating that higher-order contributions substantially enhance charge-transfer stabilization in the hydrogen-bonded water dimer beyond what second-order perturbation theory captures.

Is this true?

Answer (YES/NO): NO